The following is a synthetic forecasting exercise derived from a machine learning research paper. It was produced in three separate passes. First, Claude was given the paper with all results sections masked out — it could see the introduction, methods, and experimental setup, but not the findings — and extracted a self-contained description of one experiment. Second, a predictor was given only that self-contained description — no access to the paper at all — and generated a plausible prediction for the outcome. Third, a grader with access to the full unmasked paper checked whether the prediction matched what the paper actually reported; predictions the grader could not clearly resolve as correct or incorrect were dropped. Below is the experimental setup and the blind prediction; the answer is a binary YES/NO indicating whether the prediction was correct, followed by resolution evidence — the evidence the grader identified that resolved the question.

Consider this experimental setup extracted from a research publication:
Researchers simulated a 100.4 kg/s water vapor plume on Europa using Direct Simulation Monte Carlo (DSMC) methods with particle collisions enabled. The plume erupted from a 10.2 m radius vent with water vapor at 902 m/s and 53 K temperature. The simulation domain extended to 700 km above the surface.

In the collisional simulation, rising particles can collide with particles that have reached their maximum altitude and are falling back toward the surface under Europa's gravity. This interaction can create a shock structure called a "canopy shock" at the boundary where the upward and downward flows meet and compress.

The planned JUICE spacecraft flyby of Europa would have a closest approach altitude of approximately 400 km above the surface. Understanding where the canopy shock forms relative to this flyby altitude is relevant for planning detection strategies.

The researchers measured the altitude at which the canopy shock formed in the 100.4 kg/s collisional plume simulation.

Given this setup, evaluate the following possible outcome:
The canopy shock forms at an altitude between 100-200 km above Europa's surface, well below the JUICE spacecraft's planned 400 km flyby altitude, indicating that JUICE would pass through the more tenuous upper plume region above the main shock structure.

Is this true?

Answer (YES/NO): NO